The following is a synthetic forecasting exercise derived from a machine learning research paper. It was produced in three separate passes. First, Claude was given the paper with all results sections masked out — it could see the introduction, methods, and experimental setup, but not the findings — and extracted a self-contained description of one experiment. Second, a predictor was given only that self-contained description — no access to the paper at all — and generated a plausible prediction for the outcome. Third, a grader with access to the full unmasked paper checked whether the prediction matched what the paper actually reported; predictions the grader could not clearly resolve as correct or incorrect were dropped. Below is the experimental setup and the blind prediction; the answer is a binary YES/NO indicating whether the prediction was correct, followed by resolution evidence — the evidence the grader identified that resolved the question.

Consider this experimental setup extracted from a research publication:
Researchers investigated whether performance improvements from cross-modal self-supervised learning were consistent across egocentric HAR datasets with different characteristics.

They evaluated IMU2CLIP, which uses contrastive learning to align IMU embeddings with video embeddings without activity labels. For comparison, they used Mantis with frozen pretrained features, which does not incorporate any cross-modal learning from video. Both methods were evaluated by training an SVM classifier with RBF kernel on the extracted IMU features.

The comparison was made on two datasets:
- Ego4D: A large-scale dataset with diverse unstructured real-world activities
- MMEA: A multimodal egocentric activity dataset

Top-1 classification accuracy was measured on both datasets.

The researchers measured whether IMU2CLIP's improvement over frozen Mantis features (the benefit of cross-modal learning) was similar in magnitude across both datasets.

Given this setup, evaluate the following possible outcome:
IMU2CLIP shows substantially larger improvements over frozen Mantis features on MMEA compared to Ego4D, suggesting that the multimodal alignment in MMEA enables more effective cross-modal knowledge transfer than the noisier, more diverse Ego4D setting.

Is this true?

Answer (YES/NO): NO